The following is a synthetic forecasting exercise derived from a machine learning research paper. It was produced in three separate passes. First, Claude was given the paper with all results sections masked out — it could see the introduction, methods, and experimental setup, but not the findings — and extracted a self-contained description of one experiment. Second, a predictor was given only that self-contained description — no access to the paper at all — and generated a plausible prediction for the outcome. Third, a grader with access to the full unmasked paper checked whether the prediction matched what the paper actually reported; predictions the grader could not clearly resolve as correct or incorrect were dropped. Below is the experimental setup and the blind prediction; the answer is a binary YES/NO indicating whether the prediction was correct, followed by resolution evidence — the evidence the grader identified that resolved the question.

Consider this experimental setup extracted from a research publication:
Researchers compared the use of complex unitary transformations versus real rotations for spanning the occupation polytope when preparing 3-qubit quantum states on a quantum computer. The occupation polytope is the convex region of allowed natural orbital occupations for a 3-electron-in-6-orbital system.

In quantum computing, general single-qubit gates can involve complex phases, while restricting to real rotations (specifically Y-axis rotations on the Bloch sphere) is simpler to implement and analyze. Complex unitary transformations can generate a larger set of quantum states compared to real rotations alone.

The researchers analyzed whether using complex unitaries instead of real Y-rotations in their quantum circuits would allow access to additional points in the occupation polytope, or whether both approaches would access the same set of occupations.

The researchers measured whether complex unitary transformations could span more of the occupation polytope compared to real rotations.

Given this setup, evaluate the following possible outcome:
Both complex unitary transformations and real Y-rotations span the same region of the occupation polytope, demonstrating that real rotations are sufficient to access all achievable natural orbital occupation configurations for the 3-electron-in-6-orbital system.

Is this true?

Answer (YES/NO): YES